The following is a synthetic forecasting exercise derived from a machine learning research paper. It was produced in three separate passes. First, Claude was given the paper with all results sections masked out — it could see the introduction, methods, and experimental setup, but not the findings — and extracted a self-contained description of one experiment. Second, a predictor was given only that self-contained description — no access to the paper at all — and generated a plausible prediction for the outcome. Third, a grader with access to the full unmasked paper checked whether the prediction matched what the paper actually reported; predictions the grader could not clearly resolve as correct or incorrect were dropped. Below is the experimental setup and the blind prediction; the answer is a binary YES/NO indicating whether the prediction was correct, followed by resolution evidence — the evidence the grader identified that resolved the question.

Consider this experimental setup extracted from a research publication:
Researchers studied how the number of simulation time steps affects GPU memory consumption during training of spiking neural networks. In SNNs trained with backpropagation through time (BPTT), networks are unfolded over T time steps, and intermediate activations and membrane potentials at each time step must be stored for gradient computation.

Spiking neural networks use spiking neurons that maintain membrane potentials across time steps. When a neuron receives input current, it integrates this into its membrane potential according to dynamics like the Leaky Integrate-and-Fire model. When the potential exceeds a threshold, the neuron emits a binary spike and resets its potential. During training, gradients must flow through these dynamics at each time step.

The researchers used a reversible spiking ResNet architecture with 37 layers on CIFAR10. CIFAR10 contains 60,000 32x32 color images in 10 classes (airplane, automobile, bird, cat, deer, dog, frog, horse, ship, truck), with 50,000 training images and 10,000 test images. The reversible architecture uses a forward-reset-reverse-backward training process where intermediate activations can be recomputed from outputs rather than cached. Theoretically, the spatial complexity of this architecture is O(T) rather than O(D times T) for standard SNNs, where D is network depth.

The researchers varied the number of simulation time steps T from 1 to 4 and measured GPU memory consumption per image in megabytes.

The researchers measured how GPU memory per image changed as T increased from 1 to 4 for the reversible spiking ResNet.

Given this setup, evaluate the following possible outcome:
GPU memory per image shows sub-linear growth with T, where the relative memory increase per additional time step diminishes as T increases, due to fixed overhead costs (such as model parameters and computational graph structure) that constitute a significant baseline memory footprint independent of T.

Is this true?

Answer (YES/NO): NO